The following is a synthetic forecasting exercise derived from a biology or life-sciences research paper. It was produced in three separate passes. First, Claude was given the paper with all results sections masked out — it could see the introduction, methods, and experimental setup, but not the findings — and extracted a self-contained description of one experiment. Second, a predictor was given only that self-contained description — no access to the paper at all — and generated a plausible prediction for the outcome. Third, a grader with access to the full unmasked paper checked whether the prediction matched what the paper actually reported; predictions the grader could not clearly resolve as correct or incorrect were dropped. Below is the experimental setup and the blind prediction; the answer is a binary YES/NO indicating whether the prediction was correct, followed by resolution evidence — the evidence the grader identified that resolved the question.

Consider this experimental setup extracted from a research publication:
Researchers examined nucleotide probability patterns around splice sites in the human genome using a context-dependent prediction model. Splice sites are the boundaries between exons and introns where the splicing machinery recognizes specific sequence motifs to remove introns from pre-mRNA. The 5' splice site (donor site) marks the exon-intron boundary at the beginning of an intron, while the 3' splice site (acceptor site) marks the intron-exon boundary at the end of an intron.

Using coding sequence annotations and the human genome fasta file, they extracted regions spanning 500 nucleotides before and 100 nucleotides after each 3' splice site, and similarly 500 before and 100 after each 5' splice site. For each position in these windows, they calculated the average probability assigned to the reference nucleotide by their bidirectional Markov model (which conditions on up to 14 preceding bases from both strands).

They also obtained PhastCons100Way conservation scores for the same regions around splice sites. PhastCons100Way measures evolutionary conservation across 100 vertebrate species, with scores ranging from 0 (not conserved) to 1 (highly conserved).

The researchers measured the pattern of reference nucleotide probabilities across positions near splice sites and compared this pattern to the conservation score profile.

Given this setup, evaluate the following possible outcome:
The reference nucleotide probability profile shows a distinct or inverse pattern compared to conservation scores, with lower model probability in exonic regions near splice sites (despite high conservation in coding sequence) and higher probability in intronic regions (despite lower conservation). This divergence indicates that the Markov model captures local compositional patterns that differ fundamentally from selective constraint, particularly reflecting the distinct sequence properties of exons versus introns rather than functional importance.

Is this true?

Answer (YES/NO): YES